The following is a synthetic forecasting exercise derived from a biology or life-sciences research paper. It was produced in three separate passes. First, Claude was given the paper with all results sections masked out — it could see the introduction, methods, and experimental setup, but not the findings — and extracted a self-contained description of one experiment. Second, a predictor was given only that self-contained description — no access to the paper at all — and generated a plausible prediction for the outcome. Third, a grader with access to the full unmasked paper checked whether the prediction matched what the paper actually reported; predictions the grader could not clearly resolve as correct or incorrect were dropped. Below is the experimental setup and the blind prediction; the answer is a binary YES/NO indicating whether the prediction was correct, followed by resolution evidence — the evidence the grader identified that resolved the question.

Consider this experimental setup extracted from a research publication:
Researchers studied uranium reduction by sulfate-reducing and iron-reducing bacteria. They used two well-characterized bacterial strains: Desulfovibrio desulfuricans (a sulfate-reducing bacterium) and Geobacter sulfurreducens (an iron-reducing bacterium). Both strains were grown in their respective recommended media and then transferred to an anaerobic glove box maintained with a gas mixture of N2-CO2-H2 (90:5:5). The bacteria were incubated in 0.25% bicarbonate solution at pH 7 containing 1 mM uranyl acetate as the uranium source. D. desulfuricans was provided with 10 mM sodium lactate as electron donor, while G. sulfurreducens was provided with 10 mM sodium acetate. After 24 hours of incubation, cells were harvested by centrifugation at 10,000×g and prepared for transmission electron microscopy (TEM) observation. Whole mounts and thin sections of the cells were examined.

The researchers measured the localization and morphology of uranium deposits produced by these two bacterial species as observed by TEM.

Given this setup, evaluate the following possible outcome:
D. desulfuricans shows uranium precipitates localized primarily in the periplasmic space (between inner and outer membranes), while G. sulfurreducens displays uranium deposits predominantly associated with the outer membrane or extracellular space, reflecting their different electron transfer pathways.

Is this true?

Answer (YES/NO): YES